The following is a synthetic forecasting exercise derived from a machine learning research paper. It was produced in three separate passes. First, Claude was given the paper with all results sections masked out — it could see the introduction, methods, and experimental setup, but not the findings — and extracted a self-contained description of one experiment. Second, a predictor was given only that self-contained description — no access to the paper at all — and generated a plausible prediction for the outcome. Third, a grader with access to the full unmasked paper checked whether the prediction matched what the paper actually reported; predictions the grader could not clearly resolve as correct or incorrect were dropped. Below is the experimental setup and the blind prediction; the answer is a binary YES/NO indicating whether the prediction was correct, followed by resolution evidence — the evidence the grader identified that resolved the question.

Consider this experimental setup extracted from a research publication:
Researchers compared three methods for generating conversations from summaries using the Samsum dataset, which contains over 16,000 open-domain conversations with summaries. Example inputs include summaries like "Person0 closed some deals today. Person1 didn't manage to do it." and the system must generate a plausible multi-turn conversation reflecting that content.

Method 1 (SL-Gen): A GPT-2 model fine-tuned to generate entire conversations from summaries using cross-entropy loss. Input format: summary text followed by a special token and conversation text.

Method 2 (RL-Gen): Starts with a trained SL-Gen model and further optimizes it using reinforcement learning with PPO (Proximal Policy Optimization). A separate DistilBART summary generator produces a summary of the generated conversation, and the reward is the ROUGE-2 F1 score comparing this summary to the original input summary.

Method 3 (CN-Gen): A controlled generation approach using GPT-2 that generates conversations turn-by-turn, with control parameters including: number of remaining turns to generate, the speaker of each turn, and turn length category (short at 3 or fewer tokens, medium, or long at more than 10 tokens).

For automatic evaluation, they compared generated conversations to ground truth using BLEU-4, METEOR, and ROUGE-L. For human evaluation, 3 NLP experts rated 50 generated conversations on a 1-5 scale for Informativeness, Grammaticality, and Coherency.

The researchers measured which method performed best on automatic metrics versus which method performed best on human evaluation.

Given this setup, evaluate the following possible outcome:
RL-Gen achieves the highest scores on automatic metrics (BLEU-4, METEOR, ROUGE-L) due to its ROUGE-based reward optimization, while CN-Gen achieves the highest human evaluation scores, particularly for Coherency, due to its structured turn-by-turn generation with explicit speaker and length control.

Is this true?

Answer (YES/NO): NO